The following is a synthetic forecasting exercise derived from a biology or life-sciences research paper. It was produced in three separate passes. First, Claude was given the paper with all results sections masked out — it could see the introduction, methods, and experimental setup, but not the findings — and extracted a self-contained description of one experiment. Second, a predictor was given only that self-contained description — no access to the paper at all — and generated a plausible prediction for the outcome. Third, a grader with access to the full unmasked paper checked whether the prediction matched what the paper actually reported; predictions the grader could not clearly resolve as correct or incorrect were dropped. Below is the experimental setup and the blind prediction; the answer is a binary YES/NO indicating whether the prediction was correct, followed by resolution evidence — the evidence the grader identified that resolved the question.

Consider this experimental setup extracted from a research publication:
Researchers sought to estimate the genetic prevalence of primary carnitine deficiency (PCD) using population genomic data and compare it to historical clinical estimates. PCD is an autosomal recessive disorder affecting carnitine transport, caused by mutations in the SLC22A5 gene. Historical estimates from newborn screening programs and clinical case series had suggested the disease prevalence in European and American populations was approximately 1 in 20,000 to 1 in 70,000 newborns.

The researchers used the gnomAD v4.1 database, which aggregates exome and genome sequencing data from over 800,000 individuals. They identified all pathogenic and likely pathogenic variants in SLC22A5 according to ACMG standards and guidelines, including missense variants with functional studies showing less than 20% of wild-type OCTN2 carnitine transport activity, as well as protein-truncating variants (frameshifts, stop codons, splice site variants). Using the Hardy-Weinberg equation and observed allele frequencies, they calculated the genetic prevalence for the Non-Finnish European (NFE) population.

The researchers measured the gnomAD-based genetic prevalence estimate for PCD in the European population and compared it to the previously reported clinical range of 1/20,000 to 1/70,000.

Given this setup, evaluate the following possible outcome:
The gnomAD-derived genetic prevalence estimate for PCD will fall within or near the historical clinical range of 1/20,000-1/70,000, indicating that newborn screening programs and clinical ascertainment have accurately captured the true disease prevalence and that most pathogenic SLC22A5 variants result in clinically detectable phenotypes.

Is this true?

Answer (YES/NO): YES